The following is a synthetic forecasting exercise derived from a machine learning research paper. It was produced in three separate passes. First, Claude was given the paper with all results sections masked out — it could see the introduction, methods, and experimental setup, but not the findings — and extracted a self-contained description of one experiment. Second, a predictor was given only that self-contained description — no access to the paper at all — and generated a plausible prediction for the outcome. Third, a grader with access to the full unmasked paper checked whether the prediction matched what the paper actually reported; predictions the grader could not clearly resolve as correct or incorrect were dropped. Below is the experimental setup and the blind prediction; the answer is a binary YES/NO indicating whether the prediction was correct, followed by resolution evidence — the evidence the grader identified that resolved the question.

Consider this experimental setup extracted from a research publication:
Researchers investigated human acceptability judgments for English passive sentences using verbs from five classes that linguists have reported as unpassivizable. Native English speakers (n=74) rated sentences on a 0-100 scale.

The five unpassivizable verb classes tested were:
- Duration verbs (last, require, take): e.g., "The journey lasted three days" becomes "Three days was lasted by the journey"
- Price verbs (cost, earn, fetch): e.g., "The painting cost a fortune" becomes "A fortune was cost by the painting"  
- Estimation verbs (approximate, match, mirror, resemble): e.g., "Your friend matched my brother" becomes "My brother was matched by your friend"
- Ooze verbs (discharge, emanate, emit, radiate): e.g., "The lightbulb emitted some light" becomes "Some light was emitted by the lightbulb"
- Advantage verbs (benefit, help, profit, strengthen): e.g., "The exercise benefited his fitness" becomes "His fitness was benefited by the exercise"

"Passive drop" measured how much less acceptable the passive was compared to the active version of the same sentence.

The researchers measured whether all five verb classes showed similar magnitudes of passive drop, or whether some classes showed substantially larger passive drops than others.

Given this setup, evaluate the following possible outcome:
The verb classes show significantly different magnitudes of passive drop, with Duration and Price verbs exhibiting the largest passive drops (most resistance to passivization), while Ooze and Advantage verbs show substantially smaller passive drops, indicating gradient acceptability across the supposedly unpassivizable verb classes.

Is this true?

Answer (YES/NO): YES